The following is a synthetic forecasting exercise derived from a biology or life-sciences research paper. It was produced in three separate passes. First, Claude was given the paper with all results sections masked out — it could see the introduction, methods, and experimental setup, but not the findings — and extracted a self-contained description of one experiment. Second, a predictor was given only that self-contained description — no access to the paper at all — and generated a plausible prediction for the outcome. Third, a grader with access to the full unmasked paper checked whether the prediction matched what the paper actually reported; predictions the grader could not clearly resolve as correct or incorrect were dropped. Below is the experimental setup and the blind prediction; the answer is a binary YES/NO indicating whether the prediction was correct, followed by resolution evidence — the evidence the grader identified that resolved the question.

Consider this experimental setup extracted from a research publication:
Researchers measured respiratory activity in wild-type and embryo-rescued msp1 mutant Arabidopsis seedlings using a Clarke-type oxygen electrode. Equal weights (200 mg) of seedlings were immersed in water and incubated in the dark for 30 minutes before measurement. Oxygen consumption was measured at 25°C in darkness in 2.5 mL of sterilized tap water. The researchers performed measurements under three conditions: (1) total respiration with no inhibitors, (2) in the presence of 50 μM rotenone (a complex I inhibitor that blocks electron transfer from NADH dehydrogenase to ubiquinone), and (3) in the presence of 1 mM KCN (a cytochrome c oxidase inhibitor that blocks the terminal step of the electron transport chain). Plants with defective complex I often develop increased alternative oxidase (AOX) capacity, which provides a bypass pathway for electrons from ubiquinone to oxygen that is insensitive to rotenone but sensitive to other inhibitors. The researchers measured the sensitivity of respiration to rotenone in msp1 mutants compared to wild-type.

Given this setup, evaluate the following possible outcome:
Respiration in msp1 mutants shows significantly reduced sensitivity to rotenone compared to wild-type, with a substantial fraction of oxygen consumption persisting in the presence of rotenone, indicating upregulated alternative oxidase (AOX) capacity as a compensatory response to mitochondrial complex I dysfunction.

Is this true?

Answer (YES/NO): YES